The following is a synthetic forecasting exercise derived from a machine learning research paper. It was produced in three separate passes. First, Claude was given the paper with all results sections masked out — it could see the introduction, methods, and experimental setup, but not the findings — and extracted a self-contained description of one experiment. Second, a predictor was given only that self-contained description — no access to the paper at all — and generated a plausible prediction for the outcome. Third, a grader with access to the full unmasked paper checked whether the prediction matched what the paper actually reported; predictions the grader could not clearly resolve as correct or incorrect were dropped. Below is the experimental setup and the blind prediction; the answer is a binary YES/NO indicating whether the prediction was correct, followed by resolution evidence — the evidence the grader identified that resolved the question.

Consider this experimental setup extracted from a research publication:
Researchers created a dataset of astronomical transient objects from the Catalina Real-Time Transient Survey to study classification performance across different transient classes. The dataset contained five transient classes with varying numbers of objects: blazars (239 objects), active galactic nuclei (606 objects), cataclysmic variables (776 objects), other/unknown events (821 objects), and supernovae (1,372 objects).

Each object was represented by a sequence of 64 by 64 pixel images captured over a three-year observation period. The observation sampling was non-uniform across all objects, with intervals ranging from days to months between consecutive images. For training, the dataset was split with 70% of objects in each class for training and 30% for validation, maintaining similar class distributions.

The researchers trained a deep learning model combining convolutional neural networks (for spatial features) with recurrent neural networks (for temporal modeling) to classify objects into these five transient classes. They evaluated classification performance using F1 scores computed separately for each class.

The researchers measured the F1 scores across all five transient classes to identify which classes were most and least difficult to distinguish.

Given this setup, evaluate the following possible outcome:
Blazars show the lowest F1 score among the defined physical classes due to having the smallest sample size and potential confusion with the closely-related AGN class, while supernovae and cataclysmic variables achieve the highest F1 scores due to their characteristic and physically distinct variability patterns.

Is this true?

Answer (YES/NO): YES